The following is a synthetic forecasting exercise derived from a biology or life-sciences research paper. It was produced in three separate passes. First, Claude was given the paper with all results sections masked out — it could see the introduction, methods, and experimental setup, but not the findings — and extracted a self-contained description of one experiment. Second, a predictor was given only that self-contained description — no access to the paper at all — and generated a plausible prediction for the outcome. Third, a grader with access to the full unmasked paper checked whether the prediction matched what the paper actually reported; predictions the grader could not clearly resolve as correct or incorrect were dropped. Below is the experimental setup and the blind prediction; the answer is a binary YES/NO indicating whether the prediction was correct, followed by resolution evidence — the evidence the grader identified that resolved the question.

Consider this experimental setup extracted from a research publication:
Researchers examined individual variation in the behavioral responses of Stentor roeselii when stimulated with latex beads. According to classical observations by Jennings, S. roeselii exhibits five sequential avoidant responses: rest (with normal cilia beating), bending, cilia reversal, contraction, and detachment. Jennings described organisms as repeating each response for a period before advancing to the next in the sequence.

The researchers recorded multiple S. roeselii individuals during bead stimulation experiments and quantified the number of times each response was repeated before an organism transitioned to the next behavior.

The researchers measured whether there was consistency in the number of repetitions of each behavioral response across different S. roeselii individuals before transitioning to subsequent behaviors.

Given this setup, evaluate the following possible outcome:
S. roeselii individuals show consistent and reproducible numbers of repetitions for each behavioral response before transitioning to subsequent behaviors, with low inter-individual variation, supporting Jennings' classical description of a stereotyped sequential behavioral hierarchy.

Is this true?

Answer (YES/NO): NO